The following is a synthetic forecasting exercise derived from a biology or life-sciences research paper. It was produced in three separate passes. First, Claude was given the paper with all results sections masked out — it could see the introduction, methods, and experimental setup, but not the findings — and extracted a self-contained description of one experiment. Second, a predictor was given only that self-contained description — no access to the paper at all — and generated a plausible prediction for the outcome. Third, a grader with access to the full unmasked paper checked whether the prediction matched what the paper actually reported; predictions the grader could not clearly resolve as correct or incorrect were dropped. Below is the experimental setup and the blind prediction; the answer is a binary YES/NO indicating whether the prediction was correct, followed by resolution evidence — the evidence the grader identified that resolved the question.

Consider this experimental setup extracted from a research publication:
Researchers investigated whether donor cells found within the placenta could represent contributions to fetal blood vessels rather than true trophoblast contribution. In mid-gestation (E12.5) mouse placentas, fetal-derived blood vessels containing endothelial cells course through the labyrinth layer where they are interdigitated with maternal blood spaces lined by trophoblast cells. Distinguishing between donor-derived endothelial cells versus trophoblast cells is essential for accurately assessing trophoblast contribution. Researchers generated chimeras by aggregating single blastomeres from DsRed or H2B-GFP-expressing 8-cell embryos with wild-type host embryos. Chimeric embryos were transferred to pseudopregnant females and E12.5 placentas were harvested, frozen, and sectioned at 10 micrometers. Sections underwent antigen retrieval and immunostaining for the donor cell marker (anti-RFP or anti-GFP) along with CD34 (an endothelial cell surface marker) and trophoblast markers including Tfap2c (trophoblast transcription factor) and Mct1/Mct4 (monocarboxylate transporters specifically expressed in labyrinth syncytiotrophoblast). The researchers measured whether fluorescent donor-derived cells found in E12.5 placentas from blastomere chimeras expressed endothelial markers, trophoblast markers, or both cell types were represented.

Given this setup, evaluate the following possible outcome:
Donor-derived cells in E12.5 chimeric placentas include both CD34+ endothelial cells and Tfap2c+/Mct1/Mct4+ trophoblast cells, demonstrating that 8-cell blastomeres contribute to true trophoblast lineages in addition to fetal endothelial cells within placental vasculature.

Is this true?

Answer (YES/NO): YES